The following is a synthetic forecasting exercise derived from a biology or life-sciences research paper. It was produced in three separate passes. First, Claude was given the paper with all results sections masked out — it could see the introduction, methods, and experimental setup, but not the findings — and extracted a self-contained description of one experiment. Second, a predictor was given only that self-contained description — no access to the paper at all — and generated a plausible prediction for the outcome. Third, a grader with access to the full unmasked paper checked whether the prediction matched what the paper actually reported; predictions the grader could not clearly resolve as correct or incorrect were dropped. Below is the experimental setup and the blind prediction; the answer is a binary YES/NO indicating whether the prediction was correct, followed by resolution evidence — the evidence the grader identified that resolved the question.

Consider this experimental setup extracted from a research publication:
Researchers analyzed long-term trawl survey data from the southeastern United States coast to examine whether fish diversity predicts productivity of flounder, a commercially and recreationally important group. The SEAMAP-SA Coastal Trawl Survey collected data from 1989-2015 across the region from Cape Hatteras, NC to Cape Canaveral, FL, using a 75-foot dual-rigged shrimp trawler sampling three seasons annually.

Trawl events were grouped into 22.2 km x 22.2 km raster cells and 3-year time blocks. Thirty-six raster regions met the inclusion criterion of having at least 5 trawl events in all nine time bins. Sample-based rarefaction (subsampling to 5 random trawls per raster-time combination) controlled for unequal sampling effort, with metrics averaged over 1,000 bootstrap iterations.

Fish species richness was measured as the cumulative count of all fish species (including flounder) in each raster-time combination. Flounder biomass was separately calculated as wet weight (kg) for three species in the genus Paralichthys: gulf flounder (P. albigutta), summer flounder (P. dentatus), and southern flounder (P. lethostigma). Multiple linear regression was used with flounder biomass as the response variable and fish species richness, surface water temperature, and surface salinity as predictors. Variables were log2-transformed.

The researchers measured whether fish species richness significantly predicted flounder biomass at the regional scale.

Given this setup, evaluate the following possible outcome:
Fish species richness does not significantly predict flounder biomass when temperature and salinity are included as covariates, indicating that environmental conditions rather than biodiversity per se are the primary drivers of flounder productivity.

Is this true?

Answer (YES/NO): NO